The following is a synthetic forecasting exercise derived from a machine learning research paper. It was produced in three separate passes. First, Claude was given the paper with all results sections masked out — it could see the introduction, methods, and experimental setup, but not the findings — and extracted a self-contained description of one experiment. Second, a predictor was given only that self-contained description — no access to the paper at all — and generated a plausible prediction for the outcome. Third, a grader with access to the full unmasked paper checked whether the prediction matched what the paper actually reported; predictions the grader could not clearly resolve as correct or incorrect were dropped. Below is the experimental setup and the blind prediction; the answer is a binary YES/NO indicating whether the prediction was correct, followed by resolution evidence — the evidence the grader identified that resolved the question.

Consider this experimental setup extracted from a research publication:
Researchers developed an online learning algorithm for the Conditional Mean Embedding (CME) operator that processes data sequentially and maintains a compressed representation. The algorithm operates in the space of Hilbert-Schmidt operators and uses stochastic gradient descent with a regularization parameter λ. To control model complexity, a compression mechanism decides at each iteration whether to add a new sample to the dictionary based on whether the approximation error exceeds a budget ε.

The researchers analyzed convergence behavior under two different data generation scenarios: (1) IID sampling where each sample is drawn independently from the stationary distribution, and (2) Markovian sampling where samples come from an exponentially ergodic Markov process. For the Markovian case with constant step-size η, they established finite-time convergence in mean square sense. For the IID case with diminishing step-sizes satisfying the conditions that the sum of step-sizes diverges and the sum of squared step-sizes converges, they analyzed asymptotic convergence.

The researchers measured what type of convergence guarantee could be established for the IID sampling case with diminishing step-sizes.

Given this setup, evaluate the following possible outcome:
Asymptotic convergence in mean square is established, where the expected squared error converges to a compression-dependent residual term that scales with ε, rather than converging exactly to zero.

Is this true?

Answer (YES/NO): NO